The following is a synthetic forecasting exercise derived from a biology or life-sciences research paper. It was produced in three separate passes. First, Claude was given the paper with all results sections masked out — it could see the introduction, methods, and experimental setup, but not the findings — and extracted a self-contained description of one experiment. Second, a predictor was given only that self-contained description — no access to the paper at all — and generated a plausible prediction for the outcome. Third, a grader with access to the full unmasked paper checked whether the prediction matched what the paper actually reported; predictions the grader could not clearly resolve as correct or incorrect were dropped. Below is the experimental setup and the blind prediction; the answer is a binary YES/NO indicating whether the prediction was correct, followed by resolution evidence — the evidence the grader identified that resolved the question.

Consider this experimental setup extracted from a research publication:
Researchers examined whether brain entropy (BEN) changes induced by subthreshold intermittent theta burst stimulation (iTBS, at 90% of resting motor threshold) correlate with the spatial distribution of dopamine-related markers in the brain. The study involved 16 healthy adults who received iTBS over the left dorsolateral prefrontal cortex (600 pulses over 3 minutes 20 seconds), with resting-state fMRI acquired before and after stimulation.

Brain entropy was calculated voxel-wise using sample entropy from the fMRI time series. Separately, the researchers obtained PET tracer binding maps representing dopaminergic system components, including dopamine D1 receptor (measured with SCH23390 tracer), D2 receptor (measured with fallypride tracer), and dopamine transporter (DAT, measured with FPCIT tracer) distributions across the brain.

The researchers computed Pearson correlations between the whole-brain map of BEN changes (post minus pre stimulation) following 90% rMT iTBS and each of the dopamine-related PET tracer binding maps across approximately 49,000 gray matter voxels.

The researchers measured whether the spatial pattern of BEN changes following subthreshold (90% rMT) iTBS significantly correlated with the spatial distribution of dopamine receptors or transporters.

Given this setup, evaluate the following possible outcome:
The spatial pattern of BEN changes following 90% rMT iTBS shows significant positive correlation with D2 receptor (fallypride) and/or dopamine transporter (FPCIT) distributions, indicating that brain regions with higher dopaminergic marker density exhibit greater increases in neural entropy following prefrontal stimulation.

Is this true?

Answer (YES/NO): NO